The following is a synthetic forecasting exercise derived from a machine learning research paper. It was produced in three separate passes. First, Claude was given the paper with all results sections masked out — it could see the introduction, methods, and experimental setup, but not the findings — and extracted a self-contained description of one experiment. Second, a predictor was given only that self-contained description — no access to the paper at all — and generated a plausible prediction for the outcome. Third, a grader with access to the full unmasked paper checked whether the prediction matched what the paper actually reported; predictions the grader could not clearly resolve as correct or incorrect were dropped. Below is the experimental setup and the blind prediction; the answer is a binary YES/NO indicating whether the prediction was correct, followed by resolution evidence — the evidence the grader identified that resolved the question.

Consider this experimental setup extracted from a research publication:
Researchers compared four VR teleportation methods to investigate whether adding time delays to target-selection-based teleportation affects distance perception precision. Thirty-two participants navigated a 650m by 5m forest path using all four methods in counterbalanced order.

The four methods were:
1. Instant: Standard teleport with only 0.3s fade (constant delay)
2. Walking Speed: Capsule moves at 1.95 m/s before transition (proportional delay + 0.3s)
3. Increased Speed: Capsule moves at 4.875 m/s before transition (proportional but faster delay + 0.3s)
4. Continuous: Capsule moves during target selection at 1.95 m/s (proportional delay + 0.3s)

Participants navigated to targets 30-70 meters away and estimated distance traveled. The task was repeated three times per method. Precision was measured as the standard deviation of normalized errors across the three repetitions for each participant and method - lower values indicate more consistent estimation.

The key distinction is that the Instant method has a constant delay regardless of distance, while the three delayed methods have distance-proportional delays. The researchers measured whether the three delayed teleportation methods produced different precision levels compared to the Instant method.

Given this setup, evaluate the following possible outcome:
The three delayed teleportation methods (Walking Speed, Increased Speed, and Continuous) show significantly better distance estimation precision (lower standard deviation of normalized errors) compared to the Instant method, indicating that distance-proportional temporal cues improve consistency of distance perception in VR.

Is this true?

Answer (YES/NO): NO